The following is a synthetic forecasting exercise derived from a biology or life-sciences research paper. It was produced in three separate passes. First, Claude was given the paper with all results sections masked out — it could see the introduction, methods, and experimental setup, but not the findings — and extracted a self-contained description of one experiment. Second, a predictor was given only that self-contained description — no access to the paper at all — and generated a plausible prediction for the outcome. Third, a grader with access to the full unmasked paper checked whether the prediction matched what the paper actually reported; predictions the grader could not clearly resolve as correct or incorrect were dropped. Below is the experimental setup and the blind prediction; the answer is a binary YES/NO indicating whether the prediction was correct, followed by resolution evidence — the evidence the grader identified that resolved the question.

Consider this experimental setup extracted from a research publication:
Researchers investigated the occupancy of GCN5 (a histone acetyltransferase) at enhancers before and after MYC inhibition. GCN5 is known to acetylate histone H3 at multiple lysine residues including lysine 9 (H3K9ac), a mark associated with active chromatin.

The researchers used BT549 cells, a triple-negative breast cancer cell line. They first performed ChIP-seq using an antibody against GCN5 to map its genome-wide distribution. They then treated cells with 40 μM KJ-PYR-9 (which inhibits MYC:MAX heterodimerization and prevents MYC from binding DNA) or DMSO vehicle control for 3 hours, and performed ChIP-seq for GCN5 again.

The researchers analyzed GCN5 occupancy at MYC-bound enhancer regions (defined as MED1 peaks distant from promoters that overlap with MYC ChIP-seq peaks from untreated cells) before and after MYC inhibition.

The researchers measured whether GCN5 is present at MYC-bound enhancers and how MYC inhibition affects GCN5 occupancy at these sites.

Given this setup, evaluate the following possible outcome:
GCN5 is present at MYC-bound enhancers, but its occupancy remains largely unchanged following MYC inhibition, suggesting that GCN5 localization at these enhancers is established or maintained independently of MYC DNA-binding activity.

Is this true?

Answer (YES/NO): NO